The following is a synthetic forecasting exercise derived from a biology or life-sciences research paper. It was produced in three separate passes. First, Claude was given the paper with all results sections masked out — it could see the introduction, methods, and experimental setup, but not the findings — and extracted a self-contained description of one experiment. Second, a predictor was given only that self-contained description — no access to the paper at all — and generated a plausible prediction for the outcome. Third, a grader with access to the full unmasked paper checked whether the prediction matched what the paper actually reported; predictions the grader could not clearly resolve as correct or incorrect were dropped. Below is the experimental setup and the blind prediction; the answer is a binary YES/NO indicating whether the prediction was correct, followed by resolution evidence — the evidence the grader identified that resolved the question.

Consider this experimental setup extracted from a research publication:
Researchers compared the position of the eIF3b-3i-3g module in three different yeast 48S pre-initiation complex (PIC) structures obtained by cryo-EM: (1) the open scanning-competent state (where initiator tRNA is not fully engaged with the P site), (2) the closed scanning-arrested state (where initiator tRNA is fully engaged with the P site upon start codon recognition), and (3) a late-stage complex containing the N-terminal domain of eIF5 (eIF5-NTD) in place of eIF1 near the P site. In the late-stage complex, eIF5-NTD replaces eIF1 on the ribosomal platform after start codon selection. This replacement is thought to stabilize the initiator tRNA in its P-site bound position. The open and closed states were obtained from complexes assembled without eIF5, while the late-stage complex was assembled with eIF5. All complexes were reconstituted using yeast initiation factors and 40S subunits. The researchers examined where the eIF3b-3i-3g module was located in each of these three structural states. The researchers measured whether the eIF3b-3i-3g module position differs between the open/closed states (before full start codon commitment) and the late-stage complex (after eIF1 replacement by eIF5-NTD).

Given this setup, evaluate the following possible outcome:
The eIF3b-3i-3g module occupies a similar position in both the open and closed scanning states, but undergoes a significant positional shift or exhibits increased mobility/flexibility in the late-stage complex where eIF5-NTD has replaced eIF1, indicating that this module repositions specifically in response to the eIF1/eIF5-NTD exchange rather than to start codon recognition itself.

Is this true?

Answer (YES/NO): YES